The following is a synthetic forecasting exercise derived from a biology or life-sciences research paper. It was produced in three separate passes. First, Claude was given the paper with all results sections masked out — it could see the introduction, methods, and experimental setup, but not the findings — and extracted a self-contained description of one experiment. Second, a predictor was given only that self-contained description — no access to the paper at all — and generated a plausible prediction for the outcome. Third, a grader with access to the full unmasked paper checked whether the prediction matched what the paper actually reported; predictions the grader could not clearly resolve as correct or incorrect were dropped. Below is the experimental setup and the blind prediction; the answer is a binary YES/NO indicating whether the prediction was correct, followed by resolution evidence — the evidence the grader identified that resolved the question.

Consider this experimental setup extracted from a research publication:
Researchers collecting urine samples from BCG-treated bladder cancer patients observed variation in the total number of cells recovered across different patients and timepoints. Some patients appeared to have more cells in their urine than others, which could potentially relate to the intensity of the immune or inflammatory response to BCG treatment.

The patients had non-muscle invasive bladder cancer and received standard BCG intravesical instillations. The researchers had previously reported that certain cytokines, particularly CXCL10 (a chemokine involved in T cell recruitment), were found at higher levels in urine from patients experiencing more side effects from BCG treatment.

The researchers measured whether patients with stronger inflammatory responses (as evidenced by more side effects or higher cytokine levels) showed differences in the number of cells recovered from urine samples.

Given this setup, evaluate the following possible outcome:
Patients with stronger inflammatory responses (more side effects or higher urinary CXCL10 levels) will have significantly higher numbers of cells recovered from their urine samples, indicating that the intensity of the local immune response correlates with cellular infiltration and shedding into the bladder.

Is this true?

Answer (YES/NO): YES